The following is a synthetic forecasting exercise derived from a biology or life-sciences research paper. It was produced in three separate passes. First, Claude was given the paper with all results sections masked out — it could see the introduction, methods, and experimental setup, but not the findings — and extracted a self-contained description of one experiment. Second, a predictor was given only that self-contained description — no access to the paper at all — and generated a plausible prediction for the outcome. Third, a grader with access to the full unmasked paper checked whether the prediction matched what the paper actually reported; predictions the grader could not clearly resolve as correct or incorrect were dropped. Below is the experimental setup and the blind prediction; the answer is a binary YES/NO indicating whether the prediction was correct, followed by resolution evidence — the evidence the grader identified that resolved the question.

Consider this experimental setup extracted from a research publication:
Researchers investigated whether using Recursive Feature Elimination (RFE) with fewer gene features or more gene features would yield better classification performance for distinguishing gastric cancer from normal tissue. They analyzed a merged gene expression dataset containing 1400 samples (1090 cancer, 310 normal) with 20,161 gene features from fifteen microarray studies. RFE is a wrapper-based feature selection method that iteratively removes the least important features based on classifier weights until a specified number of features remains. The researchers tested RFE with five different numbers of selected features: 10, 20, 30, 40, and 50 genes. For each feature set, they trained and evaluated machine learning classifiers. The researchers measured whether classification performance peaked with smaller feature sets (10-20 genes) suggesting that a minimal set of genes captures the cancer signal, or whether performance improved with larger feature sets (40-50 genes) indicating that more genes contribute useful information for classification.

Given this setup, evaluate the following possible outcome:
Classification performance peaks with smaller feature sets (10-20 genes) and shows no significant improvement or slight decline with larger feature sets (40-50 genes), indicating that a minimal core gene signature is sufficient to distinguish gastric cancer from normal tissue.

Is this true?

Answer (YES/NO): NO